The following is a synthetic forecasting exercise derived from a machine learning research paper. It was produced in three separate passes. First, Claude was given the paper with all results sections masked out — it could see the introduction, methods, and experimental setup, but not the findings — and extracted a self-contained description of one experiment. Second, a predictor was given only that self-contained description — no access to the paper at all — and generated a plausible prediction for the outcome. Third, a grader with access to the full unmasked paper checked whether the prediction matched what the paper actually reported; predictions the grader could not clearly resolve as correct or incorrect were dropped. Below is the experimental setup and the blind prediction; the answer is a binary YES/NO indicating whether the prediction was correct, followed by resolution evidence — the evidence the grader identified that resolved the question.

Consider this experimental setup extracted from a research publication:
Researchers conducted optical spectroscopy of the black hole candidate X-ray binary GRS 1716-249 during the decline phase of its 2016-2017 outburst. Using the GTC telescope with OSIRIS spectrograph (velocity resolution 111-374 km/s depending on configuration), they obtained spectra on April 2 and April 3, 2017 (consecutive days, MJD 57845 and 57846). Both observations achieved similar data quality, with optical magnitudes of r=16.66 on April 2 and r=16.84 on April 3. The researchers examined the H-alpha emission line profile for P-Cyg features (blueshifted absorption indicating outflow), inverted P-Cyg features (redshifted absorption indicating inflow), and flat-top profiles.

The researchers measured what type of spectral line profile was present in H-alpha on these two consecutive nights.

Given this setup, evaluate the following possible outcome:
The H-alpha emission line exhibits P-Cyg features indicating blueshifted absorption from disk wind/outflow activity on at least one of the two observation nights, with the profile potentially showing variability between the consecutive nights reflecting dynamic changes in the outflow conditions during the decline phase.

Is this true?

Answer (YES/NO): NO